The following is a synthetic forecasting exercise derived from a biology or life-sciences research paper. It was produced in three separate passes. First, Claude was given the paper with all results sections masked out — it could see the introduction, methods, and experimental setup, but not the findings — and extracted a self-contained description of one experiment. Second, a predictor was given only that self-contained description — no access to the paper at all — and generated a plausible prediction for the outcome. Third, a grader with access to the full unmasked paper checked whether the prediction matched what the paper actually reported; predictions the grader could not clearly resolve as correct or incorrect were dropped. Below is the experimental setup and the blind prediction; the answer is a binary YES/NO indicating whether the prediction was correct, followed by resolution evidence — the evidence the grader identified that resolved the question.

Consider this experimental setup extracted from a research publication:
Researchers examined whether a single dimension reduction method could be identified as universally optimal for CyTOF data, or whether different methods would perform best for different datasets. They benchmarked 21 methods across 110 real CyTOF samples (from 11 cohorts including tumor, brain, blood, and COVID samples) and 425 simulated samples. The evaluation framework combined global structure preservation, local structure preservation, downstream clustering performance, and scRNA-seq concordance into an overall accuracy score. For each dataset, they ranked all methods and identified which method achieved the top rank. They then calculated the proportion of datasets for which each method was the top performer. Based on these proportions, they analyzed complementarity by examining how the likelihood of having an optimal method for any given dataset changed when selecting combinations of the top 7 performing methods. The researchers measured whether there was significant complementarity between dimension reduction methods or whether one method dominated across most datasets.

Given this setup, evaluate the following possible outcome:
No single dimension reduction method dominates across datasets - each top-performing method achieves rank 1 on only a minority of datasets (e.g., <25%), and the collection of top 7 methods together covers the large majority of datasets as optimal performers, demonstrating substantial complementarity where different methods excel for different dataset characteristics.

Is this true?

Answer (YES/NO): YES